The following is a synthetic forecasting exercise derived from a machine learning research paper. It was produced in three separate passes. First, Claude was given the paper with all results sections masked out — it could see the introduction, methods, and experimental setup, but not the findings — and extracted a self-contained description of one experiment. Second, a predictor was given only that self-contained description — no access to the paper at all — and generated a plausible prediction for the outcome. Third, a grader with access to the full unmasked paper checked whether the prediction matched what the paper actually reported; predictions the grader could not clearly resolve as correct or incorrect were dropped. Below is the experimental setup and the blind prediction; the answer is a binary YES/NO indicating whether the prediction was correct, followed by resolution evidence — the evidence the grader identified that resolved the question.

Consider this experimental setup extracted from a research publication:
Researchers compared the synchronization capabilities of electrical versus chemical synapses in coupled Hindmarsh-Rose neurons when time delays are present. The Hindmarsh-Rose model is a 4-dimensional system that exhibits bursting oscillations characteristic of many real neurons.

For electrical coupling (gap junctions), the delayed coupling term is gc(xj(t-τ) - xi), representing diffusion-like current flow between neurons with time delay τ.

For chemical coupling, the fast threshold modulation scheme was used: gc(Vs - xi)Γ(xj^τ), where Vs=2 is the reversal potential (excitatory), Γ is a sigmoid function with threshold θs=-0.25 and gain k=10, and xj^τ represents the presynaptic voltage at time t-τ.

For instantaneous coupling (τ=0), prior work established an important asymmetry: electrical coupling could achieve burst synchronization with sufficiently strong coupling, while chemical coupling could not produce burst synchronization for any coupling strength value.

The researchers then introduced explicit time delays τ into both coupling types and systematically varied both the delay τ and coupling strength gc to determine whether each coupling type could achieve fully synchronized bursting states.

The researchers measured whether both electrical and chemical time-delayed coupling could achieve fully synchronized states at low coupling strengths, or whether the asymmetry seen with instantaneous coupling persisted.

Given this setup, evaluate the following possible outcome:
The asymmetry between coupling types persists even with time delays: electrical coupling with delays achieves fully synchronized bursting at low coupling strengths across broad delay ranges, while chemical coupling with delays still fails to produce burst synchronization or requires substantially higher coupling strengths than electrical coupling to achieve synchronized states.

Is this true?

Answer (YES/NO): NO